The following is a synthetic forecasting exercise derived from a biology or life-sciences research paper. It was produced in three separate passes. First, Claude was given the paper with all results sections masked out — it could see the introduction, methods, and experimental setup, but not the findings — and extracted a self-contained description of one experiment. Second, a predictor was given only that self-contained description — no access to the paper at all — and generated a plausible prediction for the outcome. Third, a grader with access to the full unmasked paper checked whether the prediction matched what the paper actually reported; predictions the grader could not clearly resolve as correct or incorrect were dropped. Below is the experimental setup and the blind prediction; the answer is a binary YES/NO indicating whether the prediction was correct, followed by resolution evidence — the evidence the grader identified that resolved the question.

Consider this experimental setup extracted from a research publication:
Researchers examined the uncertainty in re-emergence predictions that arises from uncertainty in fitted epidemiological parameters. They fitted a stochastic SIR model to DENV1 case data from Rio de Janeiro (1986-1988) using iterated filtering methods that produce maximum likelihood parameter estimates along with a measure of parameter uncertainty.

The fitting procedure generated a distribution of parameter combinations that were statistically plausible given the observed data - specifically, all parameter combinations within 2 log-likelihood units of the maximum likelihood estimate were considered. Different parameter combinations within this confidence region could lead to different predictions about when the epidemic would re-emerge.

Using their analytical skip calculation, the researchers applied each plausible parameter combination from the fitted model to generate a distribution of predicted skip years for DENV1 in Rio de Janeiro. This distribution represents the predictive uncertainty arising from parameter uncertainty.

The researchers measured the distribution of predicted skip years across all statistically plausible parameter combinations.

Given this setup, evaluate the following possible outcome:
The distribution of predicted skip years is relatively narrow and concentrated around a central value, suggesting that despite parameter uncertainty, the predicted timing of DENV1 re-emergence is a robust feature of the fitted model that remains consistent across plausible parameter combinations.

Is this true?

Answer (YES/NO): NO